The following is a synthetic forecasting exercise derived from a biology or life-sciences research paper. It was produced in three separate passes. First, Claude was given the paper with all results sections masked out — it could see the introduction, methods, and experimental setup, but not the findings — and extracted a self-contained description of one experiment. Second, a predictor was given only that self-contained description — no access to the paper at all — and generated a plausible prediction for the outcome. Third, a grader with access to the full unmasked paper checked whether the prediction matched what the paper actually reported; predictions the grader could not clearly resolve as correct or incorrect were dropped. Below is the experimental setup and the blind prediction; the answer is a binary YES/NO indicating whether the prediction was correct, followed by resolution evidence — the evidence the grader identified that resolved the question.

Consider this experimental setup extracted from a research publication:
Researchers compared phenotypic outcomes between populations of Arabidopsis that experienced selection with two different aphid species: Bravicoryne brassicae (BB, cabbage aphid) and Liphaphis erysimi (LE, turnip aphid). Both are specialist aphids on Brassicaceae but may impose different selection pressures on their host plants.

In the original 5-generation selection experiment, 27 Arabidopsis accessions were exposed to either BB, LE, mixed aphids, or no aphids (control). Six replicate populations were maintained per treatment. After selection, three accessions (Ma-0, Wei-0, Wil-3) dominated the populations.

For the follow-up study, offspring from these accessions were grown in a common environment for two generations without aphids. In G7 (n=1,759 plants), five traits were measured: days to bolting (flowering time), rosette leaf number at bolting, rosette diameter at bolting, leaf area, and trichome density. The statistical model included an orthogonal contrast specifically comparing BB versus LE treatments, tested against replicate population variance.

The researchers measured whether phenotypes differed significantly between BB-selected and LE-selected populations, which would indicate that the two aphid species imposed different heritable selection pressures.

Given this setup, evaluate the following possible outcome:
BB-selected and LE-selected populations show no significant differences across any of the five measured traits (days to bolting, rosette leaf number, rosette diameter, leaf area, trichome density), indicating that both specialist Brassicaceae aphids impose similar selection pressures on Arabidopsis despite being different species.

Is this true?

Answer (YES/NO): NO